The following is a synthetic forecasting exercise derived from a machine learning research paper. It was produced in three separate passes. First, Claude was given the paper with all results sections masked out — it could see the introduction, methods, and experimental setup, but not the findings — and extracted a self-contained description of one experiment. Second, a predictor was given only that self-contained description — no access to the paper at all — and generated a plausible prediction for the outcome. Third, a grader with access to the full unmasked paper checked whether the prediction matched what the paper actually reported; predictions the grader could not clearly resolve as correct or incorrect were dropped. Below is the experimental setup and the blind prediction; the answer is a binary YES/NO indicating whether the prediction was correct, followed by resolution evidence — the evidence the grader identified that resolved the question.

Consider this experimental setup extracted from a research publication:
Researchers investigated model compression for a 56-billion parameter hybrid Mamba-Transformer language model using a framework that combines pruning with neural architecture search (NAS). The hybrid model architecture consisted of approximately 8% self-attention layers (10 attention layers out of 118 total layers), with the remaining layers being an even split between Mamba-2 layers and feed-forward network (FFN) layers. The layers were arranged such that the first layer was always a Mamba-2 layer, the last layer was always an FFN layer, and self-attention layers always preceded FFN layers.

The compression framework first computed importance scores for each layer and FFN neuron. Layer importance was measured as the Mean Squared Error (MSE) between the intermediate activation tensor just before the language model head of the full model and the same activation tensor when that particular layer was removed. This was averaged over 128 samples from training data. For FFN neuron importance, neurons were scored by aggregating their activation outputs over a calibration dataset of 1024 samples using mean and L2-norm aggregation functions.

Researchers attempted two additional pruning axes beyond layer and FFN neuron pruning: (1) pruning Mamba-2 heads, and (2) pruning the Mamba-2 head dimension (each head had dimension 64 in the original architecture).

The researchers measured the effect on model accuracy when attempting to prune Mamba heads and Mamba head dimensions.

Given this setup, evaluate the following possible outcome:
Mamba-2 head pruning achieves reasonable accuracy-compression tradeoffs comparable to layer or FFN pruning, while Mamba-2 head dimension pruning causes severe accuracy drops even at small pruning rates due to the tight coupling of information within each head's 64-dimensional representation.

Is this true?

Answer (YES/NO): NO